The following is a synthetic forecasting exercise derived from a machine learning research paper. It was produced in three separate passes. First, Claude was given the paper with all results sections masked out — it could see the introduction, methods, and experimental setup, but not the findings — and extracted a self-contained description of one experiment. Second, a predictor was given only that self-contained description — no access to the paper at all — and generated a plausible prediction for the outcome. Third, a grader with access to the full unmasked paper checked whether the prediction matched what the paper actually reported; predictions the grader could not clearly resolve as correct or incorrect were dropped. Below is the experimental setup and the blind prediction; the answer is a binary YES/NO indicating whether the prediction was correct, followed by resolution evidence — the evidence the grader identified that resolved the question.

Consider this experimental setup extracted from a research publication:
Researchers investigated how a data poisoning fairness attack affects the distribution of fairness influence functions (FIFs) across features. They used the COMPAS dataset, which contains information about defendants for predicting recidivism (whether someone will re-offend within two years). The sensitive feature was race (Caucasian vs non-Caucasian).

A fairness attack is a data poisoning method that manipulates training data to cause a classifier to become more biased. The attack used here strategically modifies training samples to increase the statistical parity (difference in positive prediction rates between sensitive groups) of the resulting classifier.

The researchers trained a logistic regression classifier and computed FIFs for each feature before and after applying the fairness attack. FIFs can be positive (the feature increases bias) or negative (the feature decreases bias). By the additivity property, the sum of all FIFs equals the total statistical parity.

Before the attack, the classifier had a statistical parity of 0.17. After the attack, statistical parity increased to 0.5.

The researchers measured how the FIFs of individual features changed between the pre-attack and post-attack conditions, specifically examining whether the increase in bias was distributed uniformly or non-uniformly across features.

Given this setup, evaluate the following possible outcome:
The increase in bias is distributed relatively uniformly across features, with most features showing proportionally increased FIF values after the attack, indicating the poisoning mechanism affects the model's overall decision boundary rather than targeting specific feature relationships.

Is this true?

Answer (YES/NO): NO